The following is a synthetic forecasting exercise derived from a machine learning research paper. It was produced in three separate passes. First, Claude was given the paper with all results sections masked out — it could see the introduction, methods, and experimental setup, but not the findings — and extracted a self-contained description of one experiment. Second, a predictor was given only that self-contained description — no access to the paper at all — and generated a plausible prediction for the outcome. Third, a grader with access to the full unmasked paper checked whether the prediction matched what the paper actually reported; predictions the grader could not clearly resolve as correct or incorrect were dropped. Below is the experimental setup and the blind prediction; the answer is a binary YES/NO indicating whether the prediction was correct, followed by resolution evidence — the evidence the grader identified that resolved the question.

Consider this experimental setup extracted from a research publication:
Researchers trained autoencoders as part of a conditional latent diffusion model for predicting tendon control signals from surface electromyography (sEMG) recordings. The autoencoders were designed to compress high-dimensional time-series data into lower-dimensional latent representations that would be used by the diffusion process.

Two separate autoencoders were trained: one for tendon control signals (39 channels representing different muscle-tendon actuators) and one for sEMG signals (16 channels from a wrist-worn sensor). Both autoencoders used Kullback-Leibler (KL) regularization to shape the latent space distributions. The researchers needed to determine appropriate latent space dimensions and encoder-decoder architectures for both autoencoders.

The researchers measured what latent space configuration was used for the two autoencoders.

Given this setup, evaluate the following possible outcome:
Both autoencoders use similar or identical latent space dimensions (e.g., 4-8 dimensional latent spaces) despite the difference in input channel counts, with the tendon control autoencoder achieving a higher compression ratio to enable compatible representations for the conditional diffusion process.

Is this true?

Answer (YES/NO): NO